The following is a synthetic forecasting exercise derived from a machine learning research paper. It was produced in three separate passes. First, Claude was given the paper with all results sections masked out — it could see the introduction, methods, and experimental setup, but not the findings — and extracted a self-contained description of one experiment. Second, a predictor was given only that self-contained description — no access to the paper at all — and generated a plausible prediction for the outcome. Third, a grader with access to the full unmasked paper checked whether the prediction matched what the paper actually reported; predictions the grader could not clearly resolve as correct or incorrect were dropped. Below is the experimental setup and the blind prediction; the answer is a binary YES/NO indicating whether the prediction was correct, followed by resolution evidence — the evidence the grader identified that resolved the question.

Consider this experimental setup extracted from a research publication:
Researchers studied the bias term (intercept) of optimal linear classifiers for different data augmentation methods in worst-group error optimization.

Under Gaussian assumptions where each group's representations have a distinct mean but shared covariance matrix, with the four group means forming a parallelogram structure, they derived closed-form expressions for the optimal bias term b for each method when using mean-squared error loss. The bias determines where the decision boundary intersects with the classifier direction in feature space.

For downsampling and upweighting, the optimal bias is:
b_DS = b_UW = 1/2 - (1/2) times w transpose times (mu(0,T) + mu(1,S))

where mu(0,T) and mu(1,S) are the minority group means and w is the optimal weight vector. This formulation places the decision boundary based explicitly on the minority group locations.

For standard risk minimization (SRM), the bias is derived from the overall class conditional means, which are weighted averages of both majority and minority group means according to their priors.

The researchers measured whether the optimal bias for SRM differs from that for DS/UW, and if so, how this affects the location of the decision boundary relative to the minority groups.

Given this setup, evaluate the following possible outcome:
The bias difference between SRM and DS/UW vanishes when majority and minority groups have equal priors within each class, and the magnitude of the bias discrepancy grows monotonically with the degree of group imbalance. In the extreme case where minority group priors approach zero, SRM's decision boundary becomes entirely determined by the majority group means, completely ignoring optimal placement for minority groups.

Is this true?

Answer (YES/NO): YES